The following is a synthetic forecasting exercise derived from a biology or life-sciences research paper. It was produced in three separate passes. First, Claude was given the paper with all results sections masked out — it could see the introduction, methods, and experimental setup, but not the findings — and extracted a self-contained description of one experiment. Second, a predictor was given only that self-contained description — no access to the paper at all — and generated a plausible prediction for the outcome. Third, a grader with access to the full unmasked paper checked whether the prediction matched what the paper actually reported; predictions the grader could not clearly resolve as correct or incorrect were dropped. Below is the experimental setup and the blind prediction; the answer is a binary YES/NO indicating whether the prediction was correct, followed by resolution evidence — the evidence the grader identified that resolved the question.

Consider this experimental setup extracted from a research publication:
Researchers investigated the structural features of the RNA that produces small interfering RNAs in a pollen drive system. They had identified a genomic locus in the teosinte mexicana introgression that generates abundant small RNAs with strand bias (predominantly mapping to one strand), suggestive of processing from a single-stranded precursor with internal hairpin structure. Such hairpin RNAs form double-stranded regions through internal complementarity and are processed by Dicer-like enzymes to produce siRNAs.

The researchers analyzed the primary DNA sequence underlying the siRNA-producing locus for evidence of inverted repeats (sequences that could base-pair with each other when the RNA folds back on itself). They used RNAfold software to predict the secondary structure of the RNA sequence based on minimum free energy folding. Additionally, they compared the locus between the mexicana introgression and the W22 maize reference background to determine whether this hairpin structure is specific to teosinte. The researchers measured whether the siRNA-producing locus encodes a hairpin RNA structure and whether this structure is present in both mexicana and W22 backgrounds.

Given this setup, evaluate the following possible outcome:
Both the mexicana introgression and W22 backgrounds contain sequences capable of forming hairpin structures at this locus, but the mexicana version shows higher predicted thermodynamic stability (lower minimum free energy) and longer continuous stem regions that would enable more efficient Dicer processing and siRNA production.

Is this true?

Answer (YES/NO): NO